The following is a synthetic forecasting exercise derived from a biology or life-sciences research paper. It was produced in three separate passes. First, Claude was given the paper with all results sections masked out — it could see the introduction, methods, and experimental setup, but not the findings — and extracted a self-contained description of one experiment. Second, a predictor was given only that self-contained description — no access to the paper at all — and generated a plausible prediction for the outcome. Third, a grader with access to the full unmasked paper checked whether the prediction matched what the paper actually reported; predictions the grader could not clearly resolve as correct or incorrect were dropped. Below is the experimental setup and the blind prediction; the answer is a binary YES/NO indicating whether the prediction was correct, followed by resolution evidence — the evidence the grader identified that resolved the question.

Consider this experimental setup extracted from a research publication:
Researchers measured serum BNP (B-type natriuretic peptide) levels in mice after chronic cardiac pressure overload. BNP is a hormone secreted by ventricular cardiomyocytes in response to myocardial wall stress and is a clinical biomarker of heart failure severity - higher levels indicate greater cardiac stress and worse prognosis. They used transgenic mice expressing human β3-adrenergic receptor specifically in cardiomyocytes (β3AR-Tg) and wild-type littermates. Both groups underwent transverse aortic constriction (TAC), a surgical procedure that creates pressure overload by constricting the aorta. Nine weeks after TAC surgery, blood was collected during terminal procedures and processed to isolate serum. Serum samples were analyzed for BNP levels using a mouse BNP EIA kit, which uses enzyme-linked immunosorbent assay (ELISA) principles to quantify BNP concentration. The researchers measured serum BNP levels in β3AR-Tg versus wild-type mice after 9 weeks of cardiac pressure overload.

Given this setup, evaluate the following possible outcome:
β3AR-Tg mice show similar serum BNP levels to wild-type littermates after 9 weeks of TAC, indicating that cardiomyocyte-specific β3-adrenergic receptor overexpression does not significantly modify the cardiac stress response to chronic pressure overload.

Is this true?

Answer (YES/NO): NO